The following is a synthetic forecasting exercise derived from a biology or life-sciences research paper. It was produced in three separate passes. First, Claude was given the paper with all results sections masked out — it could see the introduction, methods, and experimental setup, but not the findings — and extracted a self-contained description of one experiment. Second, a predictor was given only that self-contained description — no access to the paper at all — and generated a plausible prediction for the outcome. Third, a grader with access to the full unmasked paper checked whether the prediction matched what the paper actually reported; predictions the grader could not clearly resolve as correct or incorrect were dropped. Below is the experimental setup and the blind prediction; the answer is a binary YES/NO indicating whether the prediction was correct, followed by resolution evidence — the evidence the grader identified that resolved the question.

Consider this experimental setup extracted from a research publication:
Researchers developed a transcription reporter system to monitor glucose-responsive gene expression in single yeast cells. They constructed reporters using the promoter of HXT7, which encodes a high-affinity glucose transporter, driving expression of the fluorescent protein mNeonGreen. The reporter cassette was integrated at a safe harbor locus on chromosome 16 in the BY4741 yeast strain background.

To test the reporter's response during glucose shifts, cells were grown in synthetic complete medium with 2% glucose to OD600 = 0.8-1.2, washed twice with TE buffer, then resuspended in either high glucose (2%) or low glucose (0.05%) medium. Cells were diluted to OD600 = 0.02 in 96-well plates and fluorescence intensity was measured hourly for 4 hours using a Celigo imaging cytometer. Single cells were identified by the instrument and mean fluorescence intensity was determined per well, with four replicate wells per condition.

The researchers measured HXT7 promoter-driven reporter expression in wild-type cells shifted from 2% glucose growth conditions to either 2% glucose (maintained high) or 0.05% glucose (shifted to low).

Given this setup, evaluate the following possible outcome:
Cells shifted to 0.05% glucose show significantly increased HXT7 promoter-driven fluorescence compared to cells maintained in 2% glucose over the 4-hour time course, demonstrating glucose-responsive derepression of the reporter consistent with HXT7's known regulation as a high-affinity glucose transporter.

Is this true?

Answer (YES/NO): YES